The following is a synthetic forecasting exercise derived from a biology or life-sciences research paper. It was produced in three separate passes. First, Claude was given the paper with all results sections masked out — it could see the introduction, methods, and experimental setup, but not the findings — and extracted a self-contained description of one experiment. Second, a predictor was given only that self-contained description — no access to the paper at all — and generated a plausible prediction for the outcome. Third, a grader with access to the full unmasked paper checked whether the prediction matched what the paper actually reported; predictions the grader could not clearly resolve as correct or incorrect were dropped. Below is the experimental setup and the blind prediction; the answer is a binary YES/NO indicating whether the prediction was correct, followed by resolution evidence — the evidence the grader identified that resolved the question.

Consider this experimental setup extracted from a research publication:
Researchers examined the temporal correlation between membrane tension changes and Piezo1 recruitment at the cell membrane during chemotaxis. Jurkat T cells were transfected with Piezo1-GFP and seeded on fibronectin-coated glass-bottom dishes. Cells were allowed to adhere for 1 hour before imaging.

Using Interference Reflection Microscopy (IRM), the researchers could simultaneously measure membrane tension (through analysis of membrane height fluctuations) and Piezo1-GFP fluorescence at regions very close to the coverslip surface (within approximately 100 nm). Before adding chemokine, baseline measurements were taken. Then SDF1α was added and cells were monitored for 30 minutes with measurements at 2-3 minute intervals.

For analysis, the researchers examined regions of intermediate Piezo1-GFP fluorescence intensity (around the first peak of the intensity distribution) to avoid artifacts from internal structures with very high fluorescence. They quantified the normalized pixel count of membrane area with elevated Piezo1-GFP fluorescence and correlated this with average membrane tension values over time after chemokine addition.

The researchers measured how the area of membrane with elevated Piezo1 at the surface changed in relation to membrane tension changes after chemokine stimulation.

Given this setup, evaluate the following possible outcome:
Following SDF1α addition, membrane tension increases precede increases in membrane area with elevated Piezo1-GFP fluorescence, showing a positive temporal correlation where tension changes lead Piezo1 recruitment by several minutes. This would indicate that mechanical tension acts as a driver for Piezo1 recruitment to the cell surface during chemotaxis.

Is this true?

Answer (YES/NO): YES